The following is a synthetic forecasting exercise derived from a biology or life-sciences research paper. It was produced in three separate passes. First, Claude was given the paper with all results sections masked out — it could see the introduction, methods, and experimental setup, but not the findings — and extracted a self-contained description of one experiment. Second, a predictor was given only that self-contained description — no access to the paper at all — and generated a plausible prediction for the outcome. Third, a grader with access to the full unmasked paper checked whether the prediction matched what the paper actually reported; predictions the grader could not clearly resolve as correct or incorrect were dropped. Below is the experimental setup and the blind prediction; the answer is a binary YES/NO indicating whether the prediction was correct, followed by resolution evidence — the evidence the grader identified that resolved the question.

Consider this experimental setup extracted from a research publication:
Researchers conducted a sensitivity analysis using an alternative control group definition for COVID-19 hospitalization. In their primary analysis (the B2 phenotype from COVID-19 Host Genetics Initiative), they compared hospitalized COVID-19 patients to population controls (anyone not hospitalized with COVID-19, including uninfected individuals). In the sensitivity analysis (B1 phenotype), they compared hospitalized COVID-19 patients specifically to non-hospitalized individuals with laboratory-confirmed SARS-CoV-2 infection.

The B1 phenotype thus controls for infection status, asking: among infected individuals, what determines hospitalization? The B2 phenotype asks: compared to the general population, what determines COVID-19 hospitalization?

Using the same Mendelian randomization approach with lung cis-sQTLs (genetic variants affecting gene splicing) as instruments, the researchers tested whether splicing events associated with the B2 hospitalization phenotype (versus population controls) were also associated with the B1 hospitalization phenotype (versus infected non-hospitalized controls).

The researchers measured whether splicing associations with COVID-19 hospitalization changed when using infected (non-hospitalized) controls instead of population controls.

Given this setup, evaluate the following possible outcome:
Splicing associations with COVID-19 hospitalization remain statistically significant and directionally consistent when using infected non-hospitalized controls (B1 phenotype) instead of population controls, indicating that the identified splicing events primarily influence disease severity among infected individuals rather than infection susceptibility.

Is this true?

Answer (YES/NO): NO